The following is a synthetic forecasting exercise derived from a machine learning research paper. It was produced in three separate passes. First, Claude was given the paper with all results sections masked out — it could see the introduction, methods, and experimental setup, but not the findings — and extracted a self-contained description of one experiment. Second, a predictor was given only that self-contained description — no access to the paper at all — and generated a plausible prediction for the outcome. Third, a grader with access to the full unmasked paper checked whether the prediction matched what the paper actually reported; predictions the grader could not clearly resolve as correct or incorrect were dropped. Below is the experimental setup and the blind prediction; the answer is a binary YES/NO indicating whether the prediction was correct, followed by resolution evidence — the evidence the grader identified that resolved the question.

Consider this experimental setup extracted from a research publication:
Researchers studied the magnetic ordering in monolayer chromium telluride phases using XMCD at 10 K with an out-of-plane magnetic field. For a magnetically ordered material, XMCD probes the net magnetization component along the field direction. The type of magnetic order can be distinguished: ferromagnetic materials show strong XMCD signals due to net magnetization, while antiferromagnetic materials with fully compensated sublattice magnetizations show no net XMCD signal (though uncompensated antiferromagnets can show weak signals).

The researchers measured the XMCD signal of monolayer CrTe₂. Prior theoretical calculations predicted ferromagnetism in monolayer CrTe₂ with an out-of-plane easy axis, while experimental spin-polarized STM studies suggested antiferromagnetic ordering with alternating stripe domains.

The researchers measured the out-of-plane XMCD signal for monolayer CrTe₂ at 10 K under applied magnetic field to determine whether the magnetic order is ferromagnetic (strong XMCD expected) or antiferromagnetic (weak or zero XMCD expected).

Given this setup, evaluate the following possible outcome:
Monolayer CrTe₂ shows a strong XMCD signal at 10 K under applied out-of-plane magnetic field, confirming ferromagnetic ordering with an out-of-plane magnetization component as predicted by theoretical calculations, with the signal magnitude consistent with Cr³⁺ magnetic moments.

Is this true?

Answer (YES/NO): NO